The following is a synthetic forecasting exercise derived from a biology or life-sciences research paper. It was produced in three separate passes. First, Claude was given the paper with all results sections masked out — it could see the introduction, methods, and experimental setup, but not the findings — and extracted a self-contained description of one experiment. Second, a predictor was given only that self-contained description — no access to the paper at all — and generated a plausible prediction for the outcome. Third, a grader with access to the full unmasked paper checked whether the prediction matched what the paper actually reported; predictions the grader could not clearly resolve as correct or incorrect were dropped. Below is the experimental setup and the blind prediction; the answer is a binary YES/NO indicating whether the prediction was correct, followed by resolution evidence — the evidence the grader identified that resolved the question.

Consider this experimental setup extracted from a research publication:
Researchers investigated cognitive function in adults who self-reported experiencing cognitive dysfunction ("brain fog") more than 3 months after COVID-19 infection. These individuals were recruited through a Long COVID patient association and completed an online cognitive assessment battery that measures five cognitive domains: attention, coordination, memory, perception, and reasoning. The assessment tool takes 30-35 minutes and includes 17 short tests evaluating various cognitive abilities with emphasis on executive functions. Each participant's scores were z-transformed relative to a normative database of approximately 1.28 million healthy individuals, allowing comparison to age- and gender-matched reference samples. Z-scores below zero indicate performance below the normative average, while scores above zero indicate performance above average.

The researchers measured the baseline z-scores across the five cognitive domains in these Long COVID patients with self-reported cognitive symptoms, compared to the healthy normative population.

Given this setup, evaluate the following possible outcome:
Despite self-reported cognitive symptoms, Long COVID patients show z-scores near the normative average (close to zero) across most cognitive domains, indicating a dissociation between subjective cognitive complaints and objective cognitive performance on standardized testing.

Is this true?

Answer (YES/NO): NO